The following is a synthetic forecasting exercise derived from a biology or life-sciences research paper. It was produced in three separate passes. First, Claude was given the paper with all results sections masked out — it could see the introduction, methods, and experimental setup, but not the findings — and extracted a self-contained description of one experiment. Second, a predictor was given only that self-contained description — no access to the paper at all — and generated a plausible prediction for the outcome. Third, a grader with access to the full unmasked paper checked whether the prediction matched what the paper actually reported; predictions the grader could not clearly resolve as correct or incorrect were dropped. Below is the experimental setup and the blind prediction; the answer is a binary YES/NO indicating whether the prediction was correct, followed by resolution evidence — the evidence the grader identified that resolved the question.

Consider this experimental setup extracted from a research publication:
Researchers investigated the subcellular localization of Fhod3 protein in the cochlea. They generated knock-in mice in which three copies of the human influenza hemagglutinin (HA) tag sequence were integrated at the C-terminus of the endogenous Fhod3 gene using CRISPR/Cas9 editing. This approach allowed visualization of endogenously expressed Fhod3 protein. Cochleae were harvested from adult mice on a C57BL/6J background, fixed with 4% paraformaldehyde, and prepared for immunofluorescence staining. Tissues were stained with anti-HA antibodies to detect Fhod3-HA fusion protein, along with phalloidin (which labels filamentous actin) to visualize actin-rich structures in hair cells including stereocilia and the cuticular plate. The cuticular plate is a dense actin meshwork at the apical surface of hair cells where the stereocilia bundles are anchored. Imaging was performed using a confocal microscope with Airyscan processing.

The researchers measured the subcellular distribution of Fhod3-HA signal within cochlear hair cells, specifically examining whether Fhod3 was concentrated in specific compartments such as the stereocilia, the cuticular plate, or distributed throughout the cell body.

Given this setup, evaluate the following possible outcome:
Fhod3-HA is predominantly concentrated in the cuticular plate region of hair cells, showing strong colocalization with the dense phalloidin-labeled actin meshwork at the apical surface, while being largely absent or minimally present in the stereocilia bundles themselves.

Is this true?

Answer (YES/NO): YES